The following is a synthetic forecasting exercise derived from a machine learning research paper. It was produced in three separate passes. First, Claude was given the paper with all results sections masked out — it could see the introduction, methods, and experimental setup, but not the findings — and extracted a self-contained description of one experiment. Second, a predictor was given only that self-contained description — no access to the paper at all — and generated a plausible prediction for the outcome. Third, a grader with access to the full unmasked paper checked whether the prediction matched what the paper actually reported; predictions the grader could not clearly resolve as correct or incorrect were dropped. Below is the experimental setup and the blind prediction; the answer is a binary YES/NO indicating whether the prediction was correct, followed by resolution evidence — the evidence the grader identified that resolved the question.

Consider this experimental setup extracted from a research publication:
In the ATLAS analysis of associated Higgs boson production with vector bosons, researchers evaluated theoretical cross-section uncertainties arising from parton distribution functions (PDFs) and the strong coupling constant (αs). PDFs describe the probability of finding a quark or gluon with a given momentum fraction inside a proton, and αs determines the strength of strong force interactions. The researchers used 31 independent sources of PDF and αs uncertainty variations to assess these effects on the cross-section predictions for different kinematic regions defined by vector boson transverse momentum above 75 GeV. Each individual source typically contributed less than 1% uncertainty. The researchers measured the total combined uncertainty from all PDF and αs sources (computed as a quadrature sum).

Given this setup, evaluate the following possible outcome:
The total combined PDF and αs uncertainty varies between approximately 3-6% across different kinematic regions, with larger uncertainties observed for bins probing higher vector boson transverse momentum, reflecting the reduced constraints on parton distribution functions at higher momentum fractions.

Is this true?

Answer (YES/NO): NO